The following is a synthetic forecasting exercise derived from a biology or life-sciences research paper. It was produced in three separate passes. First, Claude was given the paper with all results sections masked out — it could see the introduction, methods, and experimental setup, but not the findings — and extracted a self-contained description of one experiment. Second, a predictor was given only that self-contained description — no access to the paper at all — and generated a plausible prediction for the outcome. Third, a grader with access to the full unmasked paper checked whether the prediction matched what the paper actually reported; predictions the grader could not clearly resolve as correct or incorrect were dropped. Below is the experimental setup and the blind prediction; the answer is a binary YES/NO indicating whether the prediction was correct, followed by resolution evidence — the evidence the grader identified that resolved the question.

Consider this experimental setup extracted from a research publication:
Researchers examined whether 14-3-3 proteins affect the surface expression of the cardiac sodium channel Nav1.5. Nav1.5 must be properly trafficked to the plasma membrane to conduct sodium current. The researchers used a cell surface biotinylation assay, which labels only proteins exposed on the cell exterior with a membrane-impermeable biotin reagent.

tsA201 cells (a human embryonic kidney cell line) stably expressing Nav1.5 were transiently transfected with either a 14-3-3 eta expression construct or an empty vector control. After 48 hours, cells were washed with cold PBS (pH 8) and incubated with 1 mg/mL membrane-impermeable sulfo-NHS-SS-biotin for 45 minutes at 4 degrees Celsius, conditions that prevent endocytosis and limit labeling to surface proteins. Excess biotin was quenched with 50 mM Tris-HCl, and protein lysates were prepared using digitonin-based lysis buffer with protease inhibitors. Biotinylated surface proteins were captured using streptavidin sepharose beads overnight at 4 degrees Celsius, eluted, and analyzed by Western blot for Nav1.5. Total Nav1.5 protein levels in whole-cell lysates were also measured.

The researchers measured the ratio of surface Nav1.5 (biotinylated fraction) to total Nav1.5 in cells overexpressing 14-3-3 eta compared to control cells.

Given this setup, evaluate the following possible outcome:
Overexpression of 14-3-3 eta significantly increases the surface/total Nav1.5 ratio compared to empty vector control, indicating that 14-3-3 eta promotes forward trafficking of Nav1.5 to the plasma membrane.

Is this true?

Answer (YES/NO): NO